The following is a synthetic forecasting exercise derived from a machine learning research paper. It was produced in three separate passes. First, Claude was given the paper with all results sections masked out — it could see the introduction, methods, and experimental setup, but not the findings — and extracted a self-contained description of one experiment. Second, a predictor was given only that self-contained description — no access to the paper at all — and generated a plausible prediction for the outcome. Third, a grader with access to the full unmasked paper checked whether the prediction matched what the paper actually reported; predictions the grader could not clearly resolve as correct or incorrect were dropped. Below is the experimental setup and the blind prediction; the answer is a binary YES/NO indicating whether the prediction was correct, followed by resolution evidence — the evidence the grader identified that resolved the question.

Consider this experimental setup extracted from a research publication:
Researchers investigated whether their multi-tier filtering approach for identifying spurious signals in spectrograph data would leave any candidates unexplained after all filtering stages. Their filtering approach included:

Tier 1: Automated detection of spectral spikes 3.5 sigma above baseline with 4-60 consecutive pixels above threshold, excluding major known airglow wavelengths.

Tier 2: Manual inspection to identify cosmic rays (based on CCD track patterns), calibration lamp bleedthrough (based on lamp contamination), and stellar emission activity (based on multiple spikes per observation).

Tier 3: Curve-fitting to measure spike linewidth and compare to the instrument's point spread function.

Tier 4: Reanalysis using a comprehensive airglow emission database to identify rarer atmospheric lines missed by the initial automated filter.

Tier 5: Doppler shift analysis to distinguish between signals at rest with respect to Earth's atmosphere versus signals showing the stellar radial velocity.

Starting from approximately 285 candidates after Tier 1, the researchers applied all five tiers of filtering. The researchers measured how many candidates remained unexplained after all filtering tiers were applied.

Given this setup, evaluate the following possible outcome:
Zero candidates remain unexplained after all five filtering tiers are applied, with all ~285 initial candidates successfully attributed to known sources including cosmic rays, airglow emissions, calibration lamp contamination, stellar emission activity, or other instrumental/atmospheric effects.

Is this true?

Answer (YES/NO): NO